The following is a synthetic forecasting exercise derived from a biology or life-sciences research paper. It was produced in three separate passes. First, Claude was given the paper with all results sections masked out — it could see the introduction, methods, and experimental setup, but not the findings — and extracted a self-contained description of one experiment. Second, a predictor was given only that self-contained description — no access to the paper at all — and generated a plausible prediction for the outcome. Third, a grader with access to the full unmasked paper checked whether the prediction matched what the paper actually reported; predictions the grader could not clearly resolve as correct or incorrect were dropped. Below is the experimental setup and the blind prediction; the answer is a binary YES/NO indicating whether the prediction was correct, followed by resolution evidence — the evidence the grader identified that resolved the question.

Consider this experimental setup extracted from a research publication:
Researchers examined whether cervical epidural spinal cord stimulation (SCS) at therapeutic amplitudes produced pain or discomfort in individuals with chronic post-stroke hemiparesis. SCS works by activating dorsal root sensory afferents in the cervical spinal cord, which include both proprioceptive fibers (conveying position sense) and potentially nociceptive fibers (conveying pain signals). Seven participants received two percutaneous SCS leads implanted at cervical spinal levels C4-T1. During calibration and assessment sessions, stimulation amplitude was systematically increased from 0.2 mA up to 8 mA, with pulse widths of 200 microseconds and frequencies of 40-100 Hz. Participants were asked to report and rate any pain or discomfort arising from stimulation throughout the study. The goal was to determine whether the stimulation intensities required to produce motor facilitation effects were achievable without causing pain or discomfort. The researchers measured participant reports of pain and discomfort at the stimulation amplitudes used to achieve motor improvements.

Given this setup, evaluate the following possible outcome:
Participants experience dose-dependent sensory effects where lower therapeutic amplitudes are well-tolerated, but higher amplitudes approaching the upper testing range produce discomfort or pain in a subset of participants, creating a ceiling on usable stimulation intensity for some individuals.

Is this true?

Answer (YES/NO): NO